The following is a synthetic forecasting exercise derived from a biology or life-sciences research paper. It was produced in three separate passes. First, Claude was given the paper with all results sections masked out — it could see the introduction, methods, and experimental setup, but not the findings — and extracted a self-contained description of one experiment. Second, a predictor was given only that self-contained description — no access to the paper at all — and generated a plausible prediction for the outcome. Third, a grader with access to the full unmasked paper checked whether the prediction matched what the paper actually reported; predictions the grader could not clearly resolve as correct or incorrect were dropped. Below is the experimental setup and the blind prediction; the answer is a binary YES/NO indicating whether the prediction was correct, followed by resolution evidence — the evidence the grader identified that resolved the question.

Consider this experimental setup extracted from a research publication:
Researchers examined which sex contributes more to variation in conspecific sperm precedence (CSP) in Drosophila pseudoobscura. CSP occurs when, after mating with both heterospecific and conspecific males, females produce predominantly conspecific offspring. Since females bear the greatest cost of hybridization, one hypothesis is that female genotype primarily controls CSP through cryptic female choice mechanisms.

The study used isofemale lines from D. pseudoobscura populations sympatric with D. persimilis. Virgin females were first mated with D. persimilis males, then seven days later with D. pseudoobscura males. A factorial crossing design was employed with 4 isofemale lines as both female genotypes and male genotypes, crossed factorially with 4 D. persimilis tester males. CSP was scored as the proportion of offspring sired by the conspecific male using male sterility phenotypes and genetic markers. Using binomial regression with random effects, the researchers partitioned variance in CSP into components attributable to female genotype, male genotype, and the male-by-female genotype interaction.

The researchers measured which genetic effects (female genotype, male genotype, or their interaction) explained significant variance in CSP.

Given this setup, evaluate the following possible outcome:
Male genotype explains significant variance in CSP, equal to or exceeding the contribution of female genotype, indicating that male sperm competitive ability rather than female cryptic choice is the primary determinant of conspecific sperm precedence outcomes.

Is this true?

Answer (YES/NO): NO